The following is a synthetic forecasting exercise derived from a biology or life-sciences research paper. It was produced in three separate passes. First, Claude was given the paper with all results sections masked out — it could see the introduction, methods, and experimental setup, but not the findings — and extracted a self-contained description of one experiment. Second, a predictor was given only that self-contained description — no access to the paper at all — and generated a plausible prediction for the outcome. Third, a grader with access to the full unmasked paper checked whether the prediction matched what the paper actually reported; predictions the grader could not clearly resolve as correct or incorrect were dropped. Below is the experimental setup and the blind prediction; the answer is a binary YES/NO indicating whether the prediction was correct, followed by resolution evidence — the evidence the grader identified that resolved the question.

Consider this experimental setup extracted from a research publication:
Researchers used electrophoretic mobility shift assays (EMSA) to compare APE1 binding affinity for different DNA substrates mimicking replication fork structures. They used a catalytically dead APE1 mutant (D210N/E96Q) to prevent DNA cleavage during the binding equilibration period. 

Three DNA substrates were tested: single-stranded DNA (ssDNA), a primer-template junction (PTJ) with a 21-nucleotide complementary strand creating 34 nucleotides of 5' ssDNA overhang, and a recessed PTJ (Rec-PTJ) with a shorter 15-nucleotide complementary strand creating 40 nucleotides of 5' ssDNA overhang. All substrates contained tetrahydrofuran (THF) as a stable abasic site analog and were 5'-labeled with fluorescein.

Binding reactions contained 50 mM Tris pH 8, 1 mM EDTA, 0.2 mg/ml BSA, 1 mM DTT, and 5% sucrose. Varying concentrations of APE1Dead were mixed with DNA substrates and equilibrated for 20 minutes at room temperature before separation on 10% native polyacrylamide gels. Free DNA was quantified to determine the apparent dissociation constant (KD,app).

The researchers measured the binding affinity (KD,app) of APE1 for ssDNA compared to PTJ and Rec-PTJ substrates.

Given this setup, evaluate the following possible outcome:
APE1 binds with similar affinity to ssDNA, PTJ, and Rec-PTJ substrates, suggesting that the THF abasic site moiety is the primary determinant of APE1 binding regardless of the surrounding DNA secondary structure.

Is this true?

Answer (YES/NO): NO